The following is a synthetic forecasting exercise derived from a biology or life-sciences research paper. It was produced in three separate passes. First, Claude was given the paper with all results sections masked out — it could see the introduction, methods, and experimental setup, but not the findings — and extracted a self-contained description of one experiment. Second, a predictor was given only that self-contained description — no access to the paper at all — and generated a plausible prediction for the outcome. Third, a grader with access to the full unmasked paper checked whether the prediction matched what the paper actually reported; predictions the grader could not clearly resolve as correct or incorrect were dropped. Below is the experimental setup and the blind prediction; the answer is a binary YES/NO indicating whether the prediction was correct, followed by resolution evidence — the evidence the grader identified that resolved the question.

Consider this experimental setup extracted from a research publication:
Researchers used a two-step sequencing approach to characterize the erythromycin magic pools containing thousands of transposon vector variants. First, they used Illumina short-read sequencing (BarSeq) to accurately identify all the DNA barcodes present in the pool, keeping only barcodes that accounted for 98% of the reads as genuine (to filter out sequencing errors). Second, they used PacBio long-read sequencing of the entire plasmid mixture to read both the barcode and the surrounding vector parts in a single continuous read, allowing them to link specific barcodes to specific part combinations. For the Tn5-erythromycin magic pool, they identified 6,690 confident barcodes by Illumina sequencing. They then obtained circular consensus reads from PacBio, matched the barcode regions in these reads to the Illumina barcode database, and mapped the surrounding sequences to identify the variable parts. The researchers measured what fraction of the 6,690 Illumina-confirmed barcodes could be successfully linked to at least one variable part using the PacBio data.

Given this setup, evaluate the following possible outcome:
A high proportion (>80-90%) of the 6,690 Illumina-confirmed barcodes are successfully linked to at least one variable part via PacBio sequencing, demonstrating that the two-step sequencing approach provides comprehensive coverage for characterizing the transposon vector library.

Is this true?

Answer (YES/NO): NO